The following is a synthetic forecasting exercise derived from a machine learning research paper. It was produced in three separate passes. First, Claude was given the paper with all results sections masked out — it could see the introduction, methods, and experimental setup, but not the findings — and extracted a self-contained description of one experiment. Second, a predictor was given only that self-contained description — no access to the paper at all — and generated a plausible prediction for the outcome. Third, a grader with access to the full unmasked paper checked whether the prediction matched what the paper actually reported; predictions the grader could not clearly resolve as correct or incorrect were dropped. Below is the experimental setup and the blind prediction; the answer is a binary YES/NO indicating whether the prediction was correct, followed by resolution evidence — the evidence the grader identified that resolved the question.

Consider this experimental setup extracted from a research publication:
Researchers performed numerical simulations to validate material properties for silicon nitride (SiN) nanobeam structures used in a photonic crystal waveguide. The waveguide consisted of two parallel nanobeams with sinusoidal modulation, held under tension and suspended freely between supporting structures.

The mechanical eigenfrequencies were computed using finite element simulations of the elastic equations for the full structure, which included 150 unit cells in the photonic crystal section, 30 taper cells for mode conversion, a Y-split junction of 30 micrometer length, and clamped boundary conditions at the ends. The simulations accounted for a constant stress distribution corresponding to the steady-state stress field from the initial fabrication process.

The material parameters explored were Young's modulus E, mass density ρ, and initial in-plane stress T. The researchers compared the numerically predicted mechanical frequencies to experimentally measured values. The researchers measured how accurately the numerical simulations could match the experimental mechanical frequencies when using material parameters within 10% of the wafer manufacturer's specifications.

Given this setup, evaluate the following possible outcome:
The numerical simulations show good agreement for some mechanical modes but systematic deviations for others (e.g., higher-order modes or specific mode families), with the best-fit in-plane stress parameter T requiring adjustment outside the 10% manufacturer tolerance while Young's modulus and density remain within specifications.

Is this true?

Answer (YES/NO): NO